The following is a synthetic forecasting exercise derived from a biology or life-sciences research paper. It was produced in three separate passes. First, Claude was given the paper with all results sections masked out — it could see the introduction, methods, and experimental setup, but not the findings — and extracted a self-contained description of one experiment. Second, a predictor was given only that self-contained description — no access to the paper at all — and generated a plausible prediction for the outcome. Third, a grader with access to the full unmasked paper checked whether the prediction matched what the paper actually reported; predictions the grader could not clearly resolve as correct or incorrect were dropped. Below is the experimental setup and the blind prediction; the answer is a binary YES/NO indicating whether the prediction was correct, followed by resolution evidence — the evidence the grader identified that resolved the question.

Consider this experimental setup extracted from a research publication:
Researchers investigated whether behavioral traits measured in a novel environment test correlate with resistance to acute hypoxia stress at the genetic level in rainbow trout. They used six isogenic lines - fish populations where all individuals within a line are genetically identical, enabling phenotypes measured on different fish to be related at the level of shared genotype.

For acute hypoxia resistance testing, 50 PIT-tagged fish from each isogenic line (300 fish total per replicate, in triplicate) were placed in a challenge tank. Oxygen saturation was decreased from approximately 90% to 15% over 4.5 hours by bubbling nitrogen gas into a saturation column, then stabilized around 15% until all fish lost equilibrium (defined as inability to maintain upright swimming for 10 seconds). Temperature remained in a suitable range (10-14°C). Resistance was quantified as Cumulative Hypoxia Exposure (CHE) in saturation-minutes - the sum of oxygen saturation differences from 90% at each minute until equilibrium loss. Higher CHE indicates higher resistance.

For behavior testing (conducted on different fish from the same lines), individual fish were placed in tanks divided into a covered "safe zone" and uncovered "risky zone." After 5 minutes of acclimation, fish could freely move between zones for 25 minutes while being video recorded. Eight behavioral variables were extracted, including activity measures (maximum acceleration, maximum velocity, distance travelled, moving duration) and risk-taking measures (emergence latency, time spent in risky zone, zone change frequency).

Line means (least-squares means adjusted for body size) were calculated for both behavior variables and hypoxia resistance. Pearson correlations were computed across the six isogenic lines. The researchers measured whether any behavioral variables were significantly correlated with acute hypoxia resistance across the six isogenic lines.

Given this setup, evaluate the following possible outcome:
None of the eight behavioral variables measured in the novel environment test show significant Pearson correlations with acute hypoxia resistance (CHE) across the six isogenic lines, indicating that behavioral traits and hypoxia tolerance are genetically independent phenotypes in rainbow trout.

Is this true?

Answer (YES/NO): NO